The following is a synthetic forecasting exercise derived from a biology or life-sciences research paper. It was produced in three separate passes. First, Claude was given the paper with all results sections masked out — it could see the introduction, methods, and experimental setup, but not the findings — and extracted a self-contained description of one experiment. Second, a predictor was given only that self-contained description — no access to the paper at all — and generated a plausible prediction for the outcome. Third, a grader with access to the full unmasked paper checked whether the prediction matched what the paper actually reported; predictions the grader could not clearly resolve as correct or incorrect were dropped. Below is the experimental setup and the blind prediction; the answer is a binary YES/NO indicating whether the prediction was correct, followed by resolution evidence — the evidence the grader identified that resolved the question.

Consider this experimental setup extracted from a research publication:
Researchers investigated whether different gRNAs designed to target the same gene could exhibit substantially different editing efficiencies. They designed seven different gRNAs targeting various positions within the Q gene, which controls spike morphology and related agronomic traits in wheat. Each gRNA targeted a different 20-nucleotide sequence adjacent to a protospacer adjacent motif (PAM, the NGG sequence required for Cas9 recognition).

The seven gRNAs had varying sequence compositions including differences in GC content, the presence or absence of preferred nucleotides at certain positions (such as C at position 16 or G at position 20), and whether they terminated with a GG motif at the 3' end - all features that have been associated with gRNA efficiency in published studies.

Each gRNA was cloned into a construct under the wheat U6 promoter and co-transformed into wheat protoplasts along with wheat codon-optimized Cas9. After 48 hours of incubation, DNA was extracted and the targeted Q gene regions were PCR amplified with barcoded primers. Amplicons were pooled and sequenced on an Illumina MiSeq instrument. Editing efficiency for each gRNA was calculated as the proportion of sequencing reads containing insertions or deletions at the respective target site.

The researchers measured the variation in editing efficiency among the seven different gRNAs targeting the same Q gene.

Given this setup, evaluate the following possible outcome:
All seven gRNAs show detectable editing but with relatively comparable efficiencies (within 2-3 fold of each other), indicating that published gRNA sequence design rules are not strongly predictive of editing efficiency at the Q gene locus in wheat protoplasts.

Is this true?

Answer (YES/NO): NO